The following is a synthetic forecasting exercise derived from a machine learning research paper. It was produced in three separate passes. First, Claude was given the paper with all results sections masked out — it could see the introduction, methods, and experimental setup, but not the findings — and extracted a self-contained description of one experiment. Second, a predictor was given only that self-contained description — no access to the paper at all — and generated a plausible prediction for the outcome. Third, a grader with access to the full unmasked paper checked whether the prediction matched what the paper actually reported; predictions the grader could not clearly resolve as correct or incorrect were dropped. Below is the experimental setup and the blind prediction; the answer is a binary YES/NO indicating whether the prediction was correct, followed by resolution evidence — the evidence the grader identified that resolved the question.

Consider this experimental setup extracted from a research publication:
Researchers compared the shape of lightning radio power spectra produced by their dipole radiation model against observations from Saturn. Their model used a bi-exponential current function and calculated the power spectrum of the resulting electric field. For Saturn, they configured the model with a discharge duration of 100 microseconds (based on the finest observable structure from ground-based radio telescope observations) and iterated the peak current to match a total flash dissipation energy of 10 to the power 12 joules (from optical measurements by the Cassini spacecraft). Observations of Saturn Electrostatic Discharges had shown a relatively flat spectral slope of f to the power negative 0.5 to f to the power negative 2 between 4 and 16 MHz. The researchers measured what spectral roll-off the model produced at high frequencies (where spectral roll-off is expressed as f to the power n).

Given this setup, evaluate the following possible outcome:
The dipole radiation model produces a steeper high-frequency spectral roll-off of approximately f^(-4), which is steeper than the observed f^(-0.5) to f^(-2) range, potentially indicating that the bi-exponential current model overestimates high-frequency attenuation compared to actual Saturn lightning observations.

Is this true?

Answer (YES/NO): NO